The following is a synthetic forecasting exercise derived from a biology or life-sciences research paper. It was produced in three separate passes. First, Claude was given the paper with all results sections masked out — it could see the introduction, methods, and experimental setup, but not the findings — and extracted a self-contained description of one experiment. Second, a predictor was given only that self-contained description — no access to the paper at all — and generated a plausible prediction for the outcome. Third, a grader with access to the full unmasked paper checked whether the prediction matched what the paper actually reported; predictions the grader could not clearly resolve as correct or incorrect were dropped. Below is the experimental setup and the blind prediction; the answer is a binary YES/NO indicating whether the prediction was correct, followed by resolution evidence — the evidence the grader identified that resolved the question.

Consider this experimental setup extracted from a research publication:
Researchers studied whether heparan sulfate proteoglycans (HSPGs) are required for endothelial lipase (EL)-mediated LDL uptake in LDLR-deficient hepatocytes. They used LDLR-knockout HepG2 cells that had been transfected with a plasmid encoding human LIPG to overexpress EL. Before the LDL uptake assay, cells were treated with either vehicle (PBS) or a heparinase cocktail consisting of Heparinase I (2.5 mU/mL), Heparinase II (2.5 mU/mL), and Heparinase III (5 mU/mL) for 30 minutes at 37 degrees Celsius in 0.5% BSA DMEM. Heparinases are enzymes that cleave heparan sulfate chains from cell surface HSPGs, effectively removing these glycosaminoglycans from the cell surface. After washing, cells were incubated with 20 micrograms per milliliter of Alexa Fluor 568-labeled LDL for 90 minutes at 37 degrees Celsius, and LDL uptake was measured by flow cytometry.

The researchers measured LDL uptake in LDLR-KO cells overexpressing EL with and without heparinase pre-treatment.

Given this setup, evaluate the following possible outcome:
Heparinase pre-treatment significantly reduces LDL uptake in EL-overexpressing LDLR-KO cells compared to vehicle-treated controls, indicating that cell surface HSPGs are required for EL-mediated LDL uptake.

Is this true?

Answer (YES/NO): YES